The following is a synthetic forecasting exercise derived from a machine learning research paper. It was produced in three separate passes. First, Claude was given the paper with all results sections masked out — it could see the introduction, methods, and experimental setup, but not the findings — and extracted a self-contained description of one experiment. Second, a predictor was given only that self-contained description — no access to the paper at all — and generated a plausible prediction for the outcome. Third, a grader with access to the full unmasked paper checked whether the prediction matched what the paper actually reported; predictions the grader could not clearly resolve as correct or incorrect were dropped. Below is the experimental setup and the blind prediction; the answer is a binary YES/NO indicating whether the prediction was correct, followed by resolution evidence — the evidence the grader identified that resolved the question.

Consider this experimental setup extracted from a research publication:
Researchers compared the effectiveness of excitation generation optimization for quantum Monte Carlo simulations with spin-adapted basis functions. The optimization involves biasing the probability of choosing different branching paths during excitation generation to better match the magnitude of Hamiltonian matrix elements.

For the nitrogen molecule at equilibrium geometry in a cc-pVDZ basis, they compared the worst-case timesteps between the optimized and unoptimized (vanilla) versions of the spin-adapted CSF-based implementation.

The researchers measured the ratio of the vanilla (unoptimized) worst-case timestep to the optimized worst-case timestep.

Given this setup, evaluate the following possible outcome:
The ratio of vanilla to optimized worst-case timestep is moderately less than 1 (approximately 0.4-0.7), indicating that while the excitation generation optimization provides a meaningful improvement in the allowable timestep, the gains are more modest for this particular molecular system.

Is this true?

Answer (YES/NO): NO